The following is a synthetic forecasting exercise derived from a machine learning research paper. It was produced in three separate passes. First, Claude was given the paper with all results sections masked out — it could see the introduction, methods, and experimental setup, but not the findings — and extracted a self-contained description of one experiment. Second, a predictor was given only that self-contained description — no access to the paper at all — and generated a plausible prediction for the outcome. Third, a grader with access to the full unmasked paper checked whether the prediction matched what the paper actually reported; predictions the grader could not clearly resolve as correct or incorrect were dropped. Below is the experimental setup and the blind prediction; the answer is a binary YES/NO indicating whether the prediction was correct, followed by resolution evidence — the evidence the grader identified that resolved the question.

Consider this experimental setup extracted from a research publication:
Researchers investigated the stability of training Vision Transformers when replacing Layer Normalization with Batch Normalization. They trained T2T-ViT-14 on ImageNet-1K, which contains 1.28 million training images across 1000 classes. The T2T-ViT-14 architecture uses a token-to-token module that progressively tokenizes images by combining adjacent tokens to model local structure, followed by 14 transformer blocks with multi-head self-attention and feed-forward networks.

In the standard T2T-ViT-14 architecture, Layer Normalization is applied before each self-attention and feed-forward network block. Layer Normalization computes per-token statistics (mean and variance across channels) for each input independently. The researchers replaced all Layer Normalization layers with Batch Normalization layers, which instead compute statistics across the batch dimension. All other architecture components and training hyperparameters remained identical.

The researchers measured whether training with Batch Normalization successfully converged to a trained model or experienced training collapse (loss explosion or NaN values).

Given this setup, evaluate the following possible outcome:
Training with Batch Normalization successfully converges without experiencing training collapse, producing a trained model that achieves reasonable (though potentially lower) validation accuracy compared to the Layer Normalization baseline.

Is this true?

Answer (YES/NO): YES